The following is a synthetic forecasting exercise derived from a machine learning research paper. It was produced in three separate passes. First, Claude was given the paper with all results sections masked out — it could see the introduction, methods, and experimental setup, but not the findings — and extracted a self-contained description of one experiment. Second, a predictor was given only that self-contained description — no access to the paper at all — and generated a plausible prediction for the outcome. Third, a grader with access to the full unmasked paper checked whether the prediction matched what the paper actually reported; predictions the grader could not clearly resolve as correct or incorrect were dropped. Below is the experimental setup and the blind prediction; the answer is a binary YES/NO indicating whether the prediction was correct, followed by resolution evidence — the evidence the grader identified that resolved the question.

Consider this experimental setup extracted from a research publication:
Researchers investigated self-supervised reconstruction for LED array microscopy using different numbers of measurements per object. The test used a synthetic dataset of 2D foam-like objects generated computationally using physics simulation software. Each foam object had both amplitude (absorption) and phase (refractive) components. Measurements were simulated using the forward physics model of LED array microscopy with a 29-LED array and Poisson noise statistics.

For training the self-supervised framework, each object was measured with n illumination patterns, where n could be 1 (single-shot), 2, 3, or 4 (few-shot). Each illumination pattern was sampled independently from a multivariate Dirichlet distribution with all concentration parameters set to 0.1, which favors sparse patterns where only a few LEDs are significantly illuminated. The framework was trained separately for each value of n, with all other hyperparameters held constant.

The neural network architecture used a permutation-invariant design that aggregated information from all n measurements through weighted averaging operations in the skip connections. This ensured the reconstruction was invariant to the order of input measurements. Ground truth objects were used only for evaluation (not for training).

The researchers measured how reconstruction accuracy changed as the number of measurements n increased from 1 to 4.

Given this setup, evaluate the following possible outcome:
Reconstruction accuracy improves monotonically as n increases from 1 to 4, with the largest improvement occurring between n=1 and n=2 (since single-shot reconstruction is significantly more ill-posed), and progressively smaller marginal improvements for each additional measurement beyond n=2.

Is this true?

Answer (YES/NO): NO